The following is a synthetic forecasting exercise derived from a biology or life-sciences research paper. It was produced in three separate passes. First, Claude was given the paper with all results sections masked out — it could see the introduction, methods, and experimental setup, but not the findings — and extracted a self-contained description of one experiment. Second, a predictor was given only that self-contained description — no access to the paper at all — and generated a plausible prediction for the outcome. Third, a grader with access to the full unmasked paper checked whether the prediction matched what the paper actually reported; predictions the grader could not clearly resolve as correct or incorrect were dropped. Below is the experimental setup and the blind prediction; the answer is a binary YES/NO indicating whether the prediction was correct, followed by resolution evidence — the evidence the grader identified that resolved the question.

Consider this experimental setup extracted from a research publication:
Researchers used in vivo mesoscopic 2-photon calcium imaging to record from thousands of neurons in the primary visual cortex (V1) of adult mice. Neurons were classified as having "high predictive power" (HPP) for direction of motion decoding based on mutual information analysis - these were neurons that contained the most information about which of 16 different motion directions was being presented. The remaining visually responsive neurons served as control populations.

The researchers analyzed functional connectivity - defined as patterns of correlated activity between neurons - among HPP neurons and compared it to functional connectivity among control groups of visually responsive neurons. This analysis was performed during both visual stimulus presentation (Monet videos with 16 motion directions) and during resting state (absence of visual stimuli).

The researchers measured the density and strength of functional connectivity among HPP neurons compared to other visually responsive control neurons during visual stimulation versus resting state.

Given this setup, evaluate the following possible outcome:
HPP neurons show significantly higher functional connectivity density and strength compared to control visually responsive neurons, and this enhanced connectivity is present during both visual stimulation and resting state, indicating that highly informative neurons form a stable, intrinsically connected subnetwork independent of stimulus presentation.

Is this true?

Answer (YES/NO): NO